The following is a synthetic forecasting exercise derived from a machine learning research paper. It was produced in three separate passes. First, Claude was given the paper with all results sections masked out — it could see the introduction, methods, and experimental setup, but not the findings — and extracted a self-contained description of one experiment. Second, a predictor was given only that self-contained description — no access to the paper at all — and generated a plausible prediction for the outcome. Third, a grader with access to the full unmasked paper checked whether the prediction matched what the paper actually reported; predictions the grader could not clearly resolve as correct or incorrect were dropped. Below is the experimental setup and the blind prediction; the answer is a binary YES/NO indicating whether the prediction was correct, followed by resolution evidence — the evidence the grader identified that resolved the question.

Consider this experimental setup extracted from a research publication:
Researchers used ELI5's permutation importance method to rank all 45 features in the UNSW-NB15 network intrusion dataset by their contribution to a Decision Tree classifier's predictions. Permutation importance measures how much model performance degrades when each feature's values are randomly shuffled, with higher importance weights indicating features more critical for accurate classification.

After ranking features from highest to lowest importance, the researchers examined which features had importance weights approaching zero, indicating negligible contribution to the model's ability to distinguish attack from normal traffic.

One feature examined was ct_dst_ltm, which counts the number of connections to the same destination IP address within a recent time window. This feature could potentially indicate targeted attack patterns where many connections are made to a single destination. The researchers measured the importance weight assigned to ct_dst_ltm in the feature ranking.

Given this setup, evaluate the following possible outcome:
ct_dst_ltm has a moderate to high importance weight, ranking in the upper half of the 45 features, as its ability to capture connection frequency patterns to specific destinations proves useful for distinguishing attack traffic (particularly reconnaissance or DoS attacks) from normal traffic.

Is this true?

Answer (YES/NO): NO